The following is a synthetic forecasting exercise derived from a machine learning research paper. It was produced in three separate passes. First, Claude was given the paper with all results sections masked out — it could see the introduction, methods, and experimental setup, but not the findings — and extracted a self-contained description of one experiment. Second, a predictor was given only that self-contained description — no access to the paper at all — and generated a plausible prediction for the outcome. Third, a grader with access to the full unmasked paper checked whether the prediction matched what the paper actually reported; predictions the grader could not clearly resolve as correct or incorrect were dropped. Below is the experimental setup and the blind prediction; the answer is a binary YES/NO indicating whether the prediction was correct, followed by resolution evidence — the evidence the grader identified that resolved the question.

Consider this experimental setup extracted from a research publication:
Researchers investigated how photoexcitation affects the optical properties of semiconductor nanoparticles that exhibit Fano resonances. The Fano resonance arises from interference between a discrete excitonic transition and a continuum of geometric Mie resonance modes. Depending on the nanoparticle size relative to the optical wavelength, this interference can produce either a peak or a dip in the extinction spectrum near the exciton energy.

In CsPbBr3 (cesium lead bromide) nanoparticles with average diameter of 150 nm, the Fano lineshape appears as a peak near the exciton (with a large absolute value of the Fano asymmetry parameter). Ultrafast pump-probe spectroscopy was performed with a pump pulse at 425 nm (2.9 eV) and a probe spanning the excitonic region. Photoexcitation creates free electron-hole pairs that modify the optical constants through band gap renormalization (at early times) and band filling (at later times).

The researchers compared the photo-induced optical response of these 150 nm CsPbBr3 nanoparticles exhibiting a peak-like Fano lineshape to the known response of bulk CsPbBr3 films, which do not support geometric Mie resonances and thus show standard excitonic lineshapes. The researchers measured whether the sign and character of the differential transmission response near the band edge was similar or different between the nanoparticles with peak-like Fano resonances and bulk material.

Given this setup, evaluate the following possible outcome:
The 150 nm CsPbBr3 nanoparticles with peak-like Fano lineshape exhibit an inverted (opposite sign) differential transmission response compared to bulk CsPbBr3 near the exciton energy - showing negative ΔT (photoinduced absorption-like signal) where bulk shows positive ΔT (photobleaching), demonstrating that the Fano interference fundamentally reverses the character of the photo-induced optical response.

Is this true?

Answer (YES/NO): NO